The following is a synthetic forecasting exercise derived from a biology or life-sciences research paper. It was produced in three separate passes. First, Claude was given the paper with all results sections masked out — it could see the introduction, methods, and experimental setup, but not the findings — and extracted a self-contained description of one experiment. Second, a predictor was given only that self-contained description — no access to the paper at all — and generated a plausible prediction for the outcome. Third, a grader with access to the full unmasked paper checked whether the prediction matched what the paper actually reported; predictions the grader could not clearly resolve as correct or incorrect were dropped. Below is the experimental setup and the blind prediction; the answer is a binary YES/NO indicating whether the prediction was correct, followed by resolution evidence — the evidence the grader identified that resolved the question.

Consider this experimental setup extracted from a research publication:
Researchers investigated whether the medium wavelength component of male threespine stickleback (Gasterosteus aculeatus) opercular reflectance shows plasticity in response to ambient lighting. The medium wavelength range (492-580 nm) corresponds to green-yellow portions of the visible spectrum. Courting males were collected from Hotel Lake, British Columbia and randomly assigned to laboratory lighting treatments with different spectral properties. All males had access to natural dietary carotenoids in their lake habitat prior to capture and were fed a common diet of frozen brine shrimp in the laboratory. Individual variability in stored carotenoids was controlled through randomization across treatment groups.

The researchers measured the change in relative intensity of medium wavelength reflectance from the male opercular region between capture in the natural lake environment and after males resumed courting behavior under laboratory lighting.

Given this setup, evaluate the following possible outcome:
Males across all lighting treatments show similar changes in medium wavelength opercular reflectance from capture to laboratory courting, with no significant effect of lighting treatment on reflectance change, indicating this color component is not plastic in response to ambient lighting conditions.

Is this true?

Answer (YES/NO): NO